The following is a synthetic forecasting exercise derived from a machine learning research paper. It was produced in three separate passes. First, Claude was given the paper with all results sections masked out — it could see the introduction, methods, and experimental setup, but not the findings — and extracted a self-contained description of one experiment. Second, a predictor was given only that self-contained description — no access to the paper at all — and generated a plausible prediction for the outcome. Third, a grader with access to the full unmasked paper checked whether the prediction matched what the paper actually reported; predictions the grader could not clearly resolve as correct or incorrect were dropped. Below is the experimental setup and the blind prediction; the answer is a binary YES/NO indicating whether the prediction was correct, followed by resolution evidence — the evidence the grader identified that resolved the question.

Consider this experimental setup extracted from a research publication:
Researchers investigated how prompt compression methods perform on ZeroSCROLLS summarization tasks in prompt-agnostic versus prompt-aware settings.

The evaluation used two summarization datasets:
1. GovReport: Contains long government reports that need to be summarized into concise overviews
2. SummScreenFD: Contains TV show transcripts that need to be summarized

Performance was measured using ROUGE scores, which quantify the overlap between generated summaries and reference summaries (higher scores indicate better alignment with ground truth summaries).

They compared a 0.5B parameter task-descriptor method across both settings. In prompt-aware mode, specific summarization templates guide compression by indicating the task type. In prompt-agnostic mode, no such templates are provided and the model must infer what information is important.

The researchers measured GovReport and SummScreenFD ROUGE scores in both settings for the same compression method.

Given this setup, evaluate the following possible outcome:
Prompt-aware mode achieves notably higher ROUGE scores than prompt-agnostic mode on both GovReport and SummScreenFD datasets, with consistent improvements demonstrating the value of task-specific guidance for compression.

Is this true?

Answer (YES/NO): NO